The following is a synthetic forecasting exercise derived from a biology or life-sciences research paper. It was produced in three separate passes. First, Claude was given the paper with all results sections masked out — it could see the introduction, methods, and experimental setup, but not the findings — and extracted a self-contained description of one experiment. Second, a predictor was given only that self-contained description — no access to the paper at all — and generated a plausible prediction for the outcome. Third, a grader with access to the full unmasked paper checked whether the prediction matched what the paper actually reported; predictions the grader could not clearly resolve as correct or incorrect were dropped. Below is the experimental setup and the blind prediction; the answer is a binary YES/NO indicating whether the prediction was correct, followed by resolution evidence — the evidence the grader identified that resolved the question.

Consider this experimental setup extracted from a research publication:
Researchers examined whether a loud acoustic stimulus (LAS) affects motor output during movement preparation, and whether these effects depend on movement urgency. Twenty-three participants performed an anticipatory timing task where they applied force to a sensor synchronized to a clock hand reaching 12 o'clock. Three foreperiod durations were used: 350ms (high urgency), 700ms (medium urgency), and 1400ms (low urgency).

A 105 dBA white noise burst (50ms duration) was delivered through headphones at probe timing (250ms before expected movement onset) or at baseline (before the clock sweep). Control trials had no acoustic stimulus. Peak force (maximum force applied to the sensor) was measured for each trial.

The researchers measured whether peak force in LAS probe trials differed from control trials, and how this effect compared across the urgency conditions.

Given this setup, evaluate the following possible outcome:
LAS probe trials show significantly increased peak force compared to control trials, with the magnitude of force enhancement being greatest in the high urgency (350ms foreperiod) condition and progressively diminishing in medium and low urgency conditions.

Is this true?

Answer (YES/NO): NO